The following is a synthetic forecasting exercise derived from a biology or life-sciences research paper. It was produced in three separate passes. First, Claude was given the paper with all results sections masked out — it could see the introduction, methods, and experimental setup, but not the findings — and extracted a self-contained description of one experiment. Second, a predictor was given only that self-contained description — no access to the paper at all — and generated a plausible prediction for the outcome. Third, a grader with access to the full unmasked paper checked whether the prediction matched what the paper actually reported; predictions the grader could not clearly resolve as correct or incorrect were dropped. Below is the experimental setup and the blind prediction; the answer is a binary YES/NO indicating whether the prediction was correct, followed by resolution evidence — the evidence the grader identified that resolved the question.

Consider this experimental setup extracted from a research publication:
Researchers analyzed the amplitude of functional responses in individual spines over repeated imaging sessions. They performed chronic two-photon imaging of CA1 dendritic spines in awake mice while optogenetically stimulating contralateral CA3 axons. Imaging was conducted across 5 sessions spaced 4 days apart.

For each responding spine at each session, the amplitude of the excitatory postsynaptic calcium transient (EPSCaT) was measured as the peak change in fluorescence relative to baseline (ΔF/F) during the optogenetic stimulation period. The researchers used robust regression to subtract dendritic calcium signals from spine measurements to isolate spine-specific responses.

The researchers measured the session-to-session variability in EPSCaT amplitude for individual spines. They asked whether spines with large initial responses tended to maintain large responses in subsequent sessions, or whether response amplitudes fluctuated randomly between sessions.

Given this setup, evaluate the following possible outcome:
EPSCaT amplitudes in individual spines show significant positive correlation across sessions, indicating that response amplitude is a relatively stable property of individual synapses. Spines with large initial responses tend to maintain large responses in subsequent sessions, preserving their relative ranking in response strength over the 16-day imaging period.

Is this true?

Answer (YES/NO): NO